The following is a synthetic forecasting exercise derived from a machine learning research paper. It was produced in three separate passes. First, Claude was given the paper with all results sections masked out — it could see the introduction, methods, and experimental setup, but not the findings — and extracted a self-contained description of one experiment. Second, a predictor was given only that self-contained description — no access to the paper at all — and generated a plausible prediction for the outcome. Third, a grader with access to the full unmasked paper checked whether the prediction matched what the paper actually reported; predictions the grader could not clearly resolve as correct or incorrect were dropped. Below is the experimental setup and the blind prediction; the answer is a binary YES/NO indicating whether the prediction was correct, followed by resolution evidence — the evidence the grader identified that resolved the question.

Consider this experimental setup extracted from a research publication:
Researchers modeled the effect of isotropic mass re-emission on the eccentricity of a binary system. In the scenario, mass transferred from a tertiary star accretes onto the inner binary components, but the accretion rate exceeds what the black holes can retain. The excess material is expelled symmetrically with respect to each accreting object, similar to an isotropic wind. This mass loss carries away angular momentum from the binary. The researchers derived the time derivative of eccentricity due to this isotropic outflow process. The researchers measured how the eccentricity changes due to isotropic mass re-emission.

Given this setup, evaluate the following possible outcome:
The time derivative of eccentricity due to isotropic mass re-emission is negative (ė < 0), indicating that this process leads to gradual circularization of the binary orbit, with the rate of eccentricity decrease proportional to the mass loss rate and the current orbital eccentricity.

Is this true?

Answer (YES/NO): NO